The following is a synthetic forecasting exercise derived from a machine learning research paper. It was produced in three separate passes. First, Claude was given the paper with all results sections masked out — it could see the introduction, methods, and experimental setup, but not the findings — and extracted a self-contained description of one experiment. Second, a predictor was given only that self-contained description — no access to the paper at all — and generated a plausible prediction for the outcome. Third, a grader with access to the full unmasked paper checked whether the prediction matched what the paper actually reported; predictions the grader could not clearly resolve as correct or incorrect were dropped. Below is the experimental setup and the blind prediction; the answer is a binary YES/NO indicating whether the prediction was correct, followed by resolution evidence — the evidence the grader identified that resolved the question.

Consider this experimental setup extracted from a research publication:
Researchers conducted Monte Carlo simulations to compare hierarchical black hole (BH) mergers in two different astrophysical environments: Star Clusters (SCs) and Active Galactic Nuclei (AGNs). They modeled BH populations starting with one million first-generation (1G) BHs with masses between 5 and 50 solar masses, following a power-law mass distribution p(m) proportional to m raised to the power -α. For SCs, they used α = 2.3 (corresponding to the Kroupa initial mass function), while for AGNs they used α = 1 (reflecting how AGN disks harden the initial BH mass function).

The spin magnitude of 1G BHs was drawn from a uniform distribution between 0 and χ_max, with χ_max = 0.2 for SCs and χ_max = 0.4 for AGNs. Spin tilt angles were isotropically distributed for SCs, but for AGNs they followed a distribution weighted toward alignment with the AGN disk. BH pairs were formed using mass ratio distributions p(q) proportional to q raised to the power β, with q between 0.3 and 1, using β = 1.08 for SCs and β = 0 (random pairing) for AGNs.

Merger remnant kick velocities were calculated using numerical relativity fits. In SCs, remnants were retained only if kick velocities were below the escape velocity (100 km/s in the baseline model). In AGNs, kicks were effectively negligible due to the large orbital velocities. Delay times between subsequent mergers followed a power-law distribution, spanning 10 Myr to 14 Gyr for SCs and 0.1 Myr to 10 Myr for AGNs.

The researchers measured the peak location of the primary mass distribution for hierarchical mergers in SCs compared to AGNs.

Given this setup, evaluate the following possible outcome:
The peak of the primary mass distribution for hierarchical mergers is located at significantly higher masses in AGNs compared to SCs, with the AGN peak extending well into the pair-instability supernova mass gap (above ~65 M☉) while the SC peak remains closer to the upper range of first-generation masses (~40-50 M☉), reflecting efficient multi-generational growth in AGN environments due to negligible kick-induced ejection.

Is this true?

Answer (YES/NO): NO